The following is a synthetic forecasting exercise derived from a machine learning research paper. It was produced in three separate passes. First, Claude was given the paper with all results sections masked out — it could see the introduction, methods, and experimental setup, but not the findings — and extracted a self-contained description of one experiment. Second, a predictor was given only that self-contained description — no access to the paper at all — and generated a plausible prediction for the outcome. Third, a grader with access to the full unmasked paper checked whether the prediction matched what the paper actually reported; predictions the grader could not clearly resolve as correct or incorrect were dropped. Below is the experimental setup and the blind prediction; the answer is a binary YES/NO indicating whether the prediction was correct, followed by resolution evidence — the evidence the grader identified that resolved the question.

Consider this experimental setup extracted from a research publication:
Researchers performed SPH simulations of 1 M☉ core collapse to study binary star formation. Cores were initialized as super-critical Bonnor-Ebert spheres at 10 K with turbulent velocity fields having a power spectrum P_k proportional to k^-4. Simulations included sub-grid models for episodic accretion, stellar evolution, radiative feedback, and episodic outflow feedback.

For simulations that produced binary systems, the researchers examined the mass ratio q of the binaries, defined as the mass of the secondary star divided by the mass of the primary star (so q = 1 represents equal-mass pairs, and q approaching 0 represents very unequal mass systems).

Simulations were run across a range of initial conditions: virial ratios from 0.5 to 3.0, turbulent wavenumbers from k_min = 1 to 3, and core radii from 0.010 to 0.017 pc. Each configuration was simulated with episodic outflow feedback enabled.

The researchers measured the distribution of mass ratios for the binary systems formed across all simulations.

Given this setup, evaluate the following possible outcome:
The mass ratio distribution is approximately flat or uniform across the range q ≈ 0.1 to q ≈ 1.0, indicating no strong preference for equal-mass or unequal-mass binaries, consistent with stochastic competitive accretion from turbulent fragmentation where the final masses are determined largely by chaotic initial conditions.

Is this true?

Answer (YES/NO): NO